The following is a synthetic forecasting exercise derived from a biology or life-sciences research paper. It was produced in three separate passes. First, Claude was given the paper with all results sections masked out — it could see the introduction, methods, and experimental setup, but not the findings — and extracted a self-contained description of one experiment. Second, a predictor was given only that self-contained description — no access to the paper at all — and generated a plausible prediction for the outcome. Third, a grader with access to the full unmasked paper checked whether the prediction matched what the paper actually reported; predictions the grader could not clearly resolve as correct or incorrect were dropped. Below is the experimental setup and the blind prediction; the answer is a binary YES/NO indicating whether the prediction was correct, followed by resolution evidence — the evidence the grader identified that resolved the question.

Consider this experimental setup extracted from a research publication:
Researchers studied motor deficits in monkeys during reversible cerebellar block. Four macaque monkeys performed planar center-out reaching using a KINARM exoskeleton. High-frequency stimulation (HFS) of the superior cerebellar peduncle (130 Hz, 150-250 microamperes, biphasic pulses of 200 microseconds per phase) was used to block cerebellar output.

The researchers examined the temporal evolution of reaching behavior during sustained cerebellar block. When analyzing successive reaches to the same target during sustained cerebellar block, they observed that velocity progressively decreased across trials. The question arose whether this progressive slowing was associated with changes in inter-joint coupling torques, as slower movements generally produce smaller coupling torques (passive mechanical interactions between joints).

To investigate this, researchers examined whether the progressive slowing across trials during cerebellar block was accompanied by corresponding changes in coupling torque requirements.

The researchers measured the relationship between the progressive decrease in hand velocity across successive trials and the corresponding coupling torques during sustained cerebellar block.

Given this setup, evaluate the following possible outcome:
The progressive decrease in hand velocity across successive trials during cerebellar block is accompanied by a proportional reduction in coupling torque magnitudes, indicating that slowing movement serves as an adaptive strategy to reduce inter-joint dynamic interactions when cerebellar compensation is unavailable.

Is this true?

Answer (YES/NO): YES